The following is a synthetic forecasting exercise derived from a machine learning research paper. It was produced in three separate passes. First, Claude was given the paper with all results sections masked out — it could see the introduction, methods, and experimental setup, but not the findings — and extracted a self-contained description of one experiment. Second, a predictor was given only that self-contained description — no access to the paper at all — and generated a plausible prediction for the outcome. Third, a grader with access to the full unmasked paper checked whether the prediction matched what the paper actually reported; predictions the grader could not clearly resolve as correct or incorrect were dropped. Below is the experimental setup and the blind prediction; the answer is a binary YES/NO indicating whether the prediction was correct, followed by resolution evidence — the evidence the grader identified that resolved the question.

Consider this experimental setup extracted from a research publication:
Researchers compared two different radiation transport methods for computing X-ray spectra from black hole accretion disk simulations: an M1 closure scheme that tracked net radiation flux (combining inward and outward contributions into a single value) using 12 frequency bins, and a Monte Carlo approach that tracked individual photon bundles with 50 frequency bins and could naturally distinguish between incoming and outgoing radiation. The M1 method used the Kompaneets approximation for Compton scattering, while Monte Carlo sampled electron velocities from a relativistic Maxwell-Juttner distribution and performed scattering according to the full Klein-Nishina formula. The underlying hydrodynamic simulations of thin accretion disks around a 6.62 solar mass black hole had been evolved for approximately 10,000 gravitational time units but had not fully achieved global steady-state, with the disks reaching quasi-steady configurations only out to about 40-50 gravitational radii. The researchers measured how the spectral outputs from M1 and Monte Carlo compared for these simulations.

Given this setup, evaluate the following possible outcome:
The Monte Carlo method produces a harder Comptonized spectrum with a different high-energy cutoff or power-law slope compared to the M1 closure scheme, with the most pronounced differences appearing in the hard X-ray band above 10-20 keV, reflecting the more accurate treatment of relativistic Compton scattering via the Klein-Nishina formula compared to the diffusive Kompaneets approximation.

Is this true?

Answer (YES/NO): NO